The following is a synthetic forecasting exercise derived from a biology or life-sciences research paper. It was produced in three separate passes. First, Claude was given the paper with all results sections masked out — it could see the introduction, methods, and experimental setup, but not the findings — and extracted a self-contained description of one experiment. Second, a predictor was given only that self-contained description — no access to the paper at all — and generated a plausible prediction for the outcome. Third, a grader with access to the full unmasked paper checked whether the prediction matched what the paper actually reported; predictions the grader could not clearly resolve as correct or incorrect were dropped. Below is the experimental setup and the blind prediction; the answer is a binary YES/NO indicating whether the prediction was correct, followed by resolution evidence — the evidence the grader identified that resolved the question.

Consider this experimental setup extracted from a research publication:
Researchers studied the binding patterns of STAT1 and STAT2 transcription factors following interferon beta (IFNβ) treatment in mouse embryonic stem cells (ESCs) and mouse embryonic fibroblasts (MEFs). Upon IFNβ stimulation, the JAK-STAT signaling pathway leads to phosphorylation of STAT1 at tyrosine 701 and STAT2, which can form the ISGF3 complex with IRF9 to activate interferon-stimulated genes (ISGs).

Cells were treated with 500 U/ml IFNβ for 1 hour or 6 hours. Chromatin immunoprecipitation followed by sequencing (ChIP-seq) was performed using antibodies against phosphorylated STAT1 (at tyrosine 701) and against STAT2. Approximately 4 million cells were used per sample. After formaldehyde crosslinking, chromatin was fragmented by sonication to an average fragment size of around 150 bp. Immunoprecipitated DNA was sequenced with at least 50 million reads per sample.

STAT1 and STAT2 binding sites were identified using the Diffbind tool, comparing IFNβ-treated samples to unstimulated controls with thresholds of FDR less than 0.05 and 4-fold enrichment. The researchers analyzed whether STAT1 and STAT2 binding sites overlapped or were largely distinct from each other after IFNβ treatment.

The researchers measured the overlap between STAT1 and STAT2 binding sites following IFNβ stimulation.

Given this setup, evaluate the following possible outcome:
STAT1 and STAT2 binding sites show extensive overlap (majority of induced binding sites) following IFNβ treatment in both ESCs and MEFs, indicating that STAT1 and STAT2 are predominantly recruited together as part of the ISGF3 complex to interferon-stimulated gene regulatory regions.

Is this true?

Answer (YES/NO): NO